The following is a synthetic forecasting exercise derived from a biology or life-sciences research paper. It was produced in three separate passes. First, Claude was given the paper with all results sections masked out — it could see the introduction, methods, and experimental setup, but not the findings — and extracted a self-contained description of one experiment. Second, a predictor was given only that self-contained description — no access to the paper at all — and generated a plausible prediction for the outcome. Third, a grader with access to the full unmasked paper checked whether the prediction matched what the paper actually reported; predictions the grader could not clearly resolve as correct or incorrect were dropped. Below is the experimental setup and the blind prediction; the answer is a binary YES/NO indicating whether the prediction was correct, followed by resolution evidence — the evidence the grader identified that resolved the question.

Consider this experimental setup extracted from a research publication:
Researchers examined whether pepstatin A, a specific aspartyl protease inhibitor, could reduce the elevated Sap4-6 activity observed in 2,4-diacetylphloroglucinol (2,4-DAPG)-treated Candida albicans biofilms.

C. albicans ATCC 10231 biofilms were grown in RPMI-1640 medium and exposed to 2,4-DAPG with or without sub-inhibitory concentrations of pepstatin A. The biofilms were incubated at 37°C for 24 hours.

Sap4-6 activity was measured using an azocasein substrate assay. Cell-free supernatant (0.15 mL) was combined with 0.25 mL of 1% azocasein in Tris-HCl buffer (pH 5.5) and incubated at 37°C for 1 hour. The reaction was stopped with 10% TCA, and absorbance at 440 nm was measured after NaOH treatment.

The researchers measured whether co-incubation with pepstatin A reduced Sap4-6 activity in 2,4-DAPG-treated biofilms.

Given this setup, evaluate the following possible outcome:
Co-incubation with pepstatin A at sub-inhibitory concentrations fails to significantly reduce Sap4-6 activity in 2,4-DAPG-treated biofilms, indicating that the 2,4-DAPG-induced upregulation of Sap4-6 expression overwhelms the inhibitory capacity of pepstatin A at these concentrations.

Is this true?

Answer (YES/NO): YES